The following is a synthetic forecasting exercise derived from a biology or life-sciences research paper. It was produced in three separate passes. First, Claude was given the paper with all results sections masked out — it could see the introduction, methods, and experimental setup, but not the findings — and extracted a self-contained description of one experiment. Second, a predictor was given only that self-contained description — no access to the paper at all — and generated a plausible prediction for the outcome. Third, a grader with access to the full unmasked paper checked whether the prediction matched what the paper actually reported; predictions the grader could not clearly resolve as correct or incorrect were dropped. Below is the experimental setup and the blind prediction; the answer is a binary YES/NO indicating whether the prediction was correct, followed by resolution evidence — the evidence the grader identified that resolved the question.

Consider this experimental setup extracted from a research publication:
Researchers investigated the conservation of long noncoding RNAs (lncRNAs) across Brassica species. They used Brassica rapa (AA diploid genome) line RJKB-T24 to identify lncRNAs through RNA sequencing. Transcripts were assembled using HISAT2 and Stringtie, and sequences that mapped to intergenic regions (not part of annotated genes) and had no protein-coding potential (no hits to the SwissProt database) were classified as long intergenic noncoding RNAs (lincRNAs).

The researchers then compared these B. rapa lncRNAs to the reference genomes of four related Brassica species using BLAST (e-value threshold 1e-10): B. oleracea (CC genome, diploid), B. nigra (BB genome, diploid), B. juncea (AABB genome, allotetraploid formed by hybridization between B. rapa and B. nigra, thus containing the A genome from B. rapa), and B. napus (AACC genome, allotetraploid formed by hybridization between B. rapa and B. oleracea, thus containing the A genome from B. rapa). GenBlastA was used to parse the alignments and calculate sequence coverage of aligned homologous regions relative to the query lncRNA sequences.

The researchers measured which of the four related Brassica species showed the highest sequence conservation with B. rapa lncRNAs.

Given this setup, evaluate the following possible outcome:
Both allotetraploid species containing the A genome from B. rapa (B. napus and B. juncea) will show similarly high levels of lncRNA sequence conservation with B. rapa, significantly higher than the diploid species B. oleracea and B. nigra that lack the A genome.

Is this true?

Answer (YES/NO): NO